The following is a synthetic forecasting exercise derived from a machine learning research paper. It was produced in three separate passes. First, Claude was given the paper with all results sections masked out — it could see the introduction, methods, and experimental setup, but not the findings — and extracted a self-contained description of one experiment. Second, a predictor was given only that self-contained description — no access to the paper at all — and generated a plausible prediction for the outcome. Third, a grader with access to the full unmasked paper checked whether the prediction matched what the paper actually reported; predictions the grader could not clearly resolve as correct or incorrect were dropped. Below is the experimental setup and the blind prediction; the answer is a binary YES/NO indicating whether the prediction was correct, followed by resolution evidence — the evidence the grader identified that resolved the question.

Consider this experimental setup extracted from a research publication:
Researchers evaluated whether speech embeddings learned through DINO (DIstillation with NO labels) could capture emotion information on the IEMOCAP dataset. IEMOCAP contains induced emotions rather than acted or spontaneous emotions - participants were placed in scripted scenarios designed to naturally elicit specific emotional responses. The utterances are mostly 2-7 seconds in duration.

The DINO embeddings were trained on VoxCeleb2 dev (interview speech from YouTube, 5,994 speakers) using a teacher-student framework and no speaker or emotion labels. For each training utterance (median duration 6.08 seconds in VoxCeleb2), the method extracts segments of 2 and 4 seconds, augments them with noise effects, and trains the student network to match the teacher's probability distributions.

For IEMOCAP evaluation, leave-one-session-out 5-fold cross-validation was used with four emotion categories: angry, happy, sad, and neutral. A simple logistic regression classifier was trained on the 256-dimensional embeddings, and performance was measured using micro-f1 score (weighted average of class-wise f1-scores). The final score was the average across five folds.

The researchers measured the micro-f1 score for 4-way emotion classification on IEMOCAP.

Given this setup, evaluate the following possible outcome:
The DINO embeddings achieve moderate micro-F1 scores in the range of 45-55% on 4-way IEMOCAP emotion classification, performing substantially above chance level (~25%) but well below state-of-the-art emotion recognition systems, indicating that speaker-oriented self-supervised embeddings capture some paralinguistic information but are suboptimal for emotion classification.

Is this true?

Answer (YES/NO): NO